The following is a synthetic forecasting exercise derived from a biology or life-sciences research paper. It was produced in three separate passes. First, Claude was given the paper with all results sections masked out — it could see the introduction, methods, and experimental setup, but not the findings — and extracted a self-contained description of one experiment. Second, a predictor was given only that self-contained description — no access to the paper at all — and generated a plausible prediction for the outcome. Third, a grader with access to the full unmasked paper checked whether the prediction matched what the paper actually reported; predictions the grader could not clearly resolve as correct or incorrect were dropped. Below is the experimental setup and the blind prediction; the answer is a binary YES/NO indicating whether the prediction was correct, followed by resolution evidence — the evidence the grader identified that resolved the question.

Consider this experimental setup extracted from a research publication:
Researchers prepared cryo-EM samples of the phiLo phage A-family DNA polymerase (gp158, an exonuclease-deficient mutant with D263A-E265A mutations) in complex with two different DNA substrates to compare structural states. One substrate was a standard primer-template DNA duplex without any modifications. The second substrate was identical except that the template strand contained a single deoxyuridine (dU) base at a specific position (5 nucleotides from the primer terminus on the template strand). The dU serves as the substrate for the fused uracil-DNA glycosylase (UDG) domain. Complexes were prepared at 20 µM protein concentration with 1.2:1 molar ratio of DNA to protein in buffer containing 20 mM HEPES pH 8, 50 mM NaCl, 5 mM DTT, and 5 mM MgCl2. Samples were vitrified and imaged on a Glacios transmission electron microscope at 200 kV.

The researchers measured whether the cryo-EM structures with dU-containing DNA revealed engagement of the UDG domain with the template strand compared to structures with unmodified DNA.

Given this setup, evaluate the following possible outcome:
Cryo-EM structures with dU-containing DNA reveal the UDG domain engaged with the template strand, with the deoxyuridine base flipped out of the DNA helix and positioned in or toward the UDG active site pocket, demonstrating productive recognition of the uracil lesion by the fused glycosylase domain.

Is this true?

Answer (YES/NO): NO